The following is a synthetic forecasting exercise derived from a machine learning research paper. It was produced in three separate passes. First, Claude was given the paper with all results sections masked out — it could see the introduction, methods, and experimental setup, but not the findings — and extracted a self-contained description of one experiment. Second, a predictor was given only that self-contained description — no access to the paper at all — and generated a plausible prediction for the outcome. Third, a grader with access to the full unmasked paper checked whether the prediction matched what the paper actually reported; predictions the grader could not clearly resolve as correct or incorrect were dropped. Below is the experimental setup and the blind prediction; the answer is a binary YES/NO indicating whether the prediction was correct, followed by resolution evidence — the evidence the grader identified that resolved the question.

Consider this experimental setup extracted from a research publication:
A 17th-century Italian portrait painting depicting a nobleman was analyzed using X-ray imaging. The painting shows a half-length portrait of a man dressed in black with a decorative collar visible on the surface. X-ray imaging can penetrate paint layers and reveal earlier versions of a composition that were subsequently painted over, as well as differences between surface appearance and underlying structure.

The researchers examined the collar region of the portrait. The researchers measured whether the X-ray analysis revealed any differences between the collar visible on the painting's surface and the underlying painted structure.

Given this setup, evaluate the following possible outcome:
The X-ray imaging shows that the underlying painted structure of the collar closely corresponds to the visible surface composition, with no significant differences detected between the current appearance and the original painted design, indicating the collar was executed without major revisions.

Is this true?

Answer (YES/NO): NO